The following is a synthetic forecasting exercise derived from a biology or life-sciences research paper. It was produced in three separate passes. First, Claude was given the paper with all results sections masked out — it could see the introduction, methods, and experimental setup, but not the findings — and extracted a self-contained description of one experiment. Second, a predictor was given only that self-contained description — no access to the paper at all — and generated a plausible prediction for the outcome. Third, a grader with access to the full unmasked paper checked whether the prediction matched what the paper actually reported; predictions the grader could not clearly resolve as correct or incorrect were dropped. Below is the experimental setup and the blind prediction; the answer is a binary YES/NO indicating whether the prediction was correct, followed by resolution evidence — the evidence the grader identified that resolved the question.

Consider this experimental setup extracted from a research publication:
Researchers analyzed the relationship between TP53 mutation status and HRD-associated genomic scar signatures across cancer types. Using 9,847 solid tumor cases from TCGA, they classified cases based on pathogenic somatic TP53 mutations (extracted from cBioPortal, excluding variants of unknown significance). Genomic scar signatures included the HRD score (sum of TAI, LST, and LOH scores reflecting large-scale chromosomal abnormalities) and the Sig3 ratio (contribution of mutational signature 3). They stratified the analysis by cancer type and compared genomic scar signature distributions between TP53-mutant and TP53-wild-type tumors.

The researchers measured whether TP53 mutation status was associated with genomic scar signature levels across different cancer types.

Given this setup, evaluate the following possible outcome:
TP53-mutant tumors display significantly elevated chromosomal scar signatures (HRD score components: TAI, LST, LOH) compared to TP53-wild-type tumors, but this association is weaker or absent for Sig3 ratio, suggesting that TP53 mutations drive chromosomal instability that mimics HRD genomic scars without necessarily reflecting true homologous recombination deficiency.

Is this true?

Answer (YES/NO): YES